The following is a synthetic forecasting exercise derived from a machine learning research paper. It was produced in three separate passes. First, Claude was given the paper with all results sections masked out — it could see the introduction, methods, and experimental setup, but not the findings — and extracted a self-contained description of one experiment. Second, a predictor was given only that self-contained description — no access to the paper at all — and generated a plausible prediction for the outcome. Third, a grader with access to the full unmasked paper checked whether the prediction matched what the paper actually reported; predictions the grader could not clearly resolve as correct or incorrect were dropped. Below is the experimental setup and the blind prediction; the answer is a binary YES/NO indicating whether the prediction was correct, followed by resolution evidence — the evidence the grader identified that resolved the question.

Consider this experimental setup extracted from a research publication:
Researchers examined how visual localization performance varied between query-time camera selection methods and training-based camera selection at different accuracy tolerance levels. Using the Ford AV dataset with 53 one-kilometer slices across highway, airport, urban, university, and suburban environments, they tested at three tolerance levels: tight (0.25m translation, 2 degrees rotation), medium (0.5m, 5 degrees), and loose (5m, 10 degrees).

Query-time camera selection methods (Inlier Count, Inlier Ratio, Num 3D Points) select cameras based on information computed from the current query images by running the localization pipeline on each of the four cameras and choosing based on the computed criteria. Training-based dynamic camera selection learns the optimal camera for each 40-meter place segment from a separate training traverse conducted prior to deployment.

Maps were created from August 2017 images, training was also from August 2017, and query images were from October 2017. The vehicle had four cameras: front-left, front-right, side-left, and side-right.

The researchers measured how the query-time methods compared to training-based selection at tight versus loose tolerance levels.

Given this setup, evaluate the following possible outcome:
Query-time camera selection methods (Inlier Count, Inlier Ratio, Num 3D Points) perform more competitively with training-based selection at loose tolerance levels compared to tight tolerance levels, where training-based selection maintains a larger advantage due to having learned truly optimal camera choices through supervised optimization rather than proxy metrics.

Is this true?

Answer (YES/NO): YES